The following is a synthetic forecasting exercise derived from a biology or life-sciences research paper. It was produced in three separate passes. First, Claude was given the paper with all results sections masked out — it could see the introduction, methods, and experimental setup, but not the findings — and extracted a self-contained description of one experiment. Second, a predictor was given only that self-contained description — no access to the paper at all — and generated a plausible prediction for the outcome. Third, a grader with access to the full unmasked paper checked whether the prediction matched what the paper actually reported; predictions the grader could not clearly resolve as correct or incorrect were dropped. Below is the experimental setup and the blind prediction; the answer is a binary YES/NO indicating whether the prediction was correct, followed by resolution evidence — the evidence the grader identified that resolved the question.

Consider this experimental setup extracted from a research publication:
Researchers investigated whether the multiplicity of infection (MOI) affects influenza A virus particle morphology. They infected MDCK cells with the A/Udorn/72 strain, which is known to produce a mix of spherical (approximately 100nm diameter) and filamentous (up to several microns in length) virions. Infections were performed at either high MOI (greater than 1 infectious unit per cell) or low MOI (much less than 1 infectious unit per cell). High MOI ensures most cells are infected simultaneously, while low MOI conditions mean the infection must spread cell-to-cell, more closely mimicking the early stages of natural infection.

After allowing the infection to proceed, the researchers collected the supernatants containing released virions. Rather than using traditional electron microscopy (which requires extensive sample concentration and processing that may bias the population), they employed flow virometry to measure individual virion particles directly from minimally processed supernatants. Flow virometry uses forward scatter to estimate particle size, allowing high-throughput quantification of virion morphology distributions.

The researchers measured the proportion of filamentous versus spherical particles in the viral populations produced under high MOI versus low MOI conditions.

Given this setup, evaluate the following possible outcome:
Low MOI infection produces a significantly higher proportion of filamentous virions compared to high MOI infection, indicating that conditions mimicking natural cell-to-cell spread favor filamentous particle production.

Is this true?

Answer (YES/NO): NO